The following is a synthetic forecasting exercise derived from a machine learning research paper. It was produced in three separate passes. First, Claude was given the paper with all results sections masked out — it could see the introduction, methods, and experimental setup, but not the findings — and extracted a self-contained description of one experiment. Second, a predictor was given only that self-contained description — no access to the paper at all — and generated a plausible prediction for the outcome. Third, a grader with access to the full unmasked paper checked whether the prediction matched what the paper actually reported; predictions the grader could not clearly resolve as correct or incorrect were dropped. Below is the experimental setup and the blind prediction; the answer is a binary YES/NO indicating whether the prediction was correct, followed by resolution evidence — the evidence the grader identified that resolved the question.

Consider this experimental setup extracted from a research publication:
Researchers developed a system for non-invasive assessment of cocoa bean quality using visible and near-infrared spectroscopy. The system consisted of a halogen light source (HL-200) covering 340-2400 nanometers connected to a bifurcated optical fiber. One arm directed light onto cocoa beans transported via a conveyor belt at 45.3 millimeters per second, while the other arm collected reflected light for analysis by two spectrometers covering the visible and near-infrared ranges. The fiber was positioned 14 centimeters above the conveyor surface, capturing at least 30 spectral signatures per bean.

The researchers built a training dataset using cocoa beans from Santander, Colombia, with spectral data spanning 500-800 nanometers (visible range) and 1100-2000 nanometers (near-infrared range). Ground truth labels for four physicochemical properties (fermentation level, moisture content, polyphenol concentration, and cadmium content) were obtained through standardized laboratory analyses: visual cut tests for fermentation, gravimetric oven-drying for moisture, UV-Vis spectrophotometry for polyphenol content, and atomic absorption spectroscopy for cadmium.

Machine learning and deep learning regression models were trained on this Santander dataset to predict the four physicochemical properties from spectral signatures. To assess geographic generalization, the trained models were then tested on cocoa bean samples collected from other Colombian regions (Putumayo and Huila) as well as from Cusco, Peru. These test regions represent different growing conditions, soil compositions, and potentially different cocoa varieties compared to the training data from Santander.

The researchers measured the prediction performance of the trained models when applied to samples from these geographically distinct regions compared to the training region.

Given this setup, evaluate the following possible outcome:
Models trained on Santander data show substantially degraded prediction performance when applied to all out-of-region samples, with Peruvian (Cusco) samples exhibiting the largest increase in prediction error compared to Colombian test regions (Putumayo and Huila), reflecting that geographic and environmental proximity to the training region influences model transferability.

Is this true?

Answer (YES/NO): NO